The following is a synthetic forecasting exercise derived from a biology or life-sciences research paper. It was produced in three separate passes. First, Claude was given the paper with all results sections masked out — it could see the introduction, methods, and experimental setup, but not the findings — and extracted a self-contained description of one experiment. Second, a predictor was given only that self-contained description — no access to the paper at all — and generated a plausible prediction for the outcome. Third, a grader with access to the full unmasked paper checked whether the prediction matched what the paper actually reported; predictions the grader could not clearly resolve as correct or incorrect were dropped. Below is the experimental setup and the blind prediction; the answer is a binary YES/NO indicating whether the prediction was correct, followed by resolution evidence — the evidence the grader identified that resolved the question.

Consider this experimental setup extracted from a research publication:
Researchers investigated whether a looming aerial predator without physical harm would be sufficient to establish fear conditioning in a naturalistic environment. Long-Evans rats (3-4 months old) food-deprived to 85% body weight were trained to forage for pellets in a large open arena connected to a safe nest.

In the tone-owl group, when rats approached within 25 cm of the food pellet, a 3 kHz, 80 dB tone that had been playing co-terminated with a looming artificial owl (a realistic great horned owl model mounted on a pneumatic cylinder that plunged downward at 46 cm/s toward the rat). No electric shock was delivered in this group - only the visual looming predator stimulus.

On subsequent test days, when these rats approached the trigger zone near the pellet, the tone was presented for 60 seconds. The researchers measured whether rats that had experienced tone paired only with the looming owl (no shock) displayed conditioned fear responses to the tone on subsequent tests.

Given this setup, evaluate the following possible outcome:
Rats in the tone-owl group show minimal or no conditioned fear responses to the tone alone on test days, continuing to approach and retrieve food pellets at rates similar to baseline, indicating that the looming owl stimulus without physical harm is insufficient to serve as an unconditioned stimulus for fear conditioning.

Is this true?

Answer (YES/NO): YES